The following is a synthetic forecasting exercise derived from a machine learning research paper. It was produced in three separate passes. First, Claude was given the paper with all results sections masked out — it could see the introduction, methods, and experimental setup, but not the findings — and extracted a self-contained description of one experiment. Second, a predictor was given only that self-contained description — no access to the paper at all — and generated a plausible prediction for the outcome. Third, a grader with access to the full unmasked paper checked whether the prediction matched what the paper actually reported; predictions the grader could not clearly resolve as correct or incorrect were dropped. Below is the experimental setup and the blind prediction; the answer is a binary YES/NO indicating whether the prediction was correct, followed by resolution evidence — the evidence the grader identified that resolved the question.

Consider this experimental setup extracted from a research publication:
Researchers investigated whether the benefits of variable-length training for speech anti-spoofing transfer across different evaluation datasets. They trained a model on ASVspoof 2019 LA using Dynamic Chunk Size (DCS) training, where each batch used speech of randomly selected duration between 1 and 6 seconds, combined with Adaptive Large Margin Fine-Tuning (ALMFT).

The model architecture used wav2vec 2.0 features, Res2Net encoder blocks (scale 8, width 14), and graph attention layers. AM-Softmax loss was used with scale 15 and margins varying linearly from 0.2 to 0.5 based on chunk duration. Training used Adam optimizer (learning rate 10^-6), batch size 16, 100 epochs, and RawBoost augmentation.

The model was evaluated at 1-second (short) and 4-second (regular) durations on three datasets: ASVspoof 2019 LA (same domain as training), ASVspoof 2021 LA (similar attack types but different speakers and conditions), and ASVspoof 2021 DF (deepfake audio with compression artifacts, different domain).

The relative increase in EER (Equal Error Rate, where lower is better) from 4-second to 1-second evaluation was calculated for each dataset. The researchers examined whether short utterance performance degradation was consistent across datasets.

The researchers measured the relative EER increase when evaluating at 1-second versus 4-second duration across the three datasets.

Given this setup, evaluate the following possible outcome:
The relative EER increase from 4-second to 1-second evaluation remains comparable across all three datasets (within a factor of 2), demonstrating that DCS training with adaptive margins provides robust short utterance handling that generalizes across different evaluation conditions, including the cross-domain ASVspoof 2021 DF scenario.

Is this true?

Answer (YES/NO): NO